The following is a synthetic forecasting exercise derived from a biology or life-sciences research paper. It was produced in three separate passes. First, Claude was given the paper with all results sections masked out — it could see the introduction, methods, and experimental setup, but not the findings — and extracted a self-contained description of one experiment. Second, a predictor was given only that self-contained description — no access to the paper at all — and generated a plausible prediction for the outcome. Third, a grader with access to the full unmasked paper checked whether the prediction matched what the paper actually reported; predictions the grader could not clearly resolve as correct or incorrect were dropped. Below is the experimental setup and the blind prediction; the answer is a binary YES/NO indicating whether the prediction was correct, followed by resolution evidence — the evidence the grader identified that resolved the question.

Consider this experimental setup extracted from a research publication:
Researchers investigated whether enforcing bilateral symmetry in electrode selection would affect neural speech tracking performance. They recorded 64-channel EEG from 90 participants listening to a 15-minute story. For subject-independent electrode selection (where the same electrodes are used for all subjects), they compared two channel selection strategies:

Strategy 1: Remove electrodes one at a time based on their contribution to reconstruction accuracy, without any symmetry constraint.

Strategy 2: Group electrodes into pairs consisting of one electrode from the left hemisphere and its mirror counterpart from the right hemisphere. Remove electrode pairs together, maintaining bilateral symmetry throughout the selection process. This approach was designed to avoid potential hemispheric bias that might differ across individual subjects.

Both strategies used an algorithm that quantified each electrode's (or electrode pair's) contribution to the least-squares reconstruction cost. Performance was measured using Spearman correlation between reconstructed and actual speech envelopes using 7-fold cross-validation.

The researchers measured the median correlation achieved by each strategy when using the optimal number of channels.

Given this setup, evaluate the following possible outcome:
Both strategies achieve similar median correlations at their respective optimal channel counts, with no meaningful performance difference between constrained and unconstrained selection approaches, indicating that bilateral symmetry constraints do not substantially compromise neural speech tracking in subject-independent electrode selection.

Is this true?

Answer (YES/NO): NO